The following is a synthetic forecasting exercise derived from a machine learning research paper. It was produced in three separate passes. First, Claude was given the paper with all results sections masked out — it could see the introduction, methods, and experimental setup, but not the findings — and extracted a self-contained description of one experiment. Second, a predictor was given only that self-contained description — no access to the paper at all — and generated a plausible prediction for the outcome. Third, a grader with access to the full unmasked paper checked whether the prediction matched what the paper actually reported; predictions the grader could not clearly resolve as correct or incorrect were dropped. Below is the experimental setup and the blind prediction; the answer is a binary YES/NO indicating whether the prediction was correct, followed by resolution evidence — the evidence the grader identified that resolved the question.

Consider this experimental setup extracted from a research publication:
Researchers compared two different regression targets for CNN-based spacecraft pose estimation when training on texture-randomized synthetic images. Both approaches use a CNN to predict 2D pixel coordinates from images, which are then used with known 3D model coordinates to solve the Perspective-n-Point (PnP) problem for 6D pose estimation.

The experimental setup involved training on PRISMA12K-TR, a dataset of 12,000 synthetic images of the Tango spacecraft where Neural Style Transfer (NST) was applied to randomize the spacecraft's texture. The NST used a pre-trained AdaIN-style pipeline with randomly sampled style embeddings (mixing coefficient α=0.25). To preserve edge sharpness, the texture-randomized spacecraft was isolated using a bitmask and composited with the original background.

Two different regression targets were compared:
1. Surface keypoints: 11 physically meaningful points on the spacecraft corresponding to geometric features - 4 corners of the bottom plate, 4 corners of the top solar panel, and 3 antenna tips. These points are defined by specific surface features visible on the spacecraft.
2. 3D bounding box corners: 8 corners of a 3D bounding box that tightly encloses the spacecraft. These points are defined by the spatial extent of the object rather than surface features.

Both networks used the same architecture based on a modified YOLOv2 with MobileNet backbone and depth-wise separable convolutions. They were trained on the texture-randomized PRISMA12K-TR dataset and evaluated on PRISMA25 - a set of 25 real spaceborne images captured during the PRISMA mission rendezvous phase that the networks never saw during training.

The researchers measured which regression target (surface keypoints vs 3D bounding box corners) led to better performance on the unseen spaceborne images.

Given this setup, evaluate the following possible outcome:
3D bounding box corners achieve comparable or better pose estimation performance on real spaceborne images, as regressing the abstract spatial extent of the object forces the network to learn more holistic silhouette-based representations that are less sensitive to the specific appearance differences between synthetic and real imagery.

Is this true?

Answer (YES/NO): YES